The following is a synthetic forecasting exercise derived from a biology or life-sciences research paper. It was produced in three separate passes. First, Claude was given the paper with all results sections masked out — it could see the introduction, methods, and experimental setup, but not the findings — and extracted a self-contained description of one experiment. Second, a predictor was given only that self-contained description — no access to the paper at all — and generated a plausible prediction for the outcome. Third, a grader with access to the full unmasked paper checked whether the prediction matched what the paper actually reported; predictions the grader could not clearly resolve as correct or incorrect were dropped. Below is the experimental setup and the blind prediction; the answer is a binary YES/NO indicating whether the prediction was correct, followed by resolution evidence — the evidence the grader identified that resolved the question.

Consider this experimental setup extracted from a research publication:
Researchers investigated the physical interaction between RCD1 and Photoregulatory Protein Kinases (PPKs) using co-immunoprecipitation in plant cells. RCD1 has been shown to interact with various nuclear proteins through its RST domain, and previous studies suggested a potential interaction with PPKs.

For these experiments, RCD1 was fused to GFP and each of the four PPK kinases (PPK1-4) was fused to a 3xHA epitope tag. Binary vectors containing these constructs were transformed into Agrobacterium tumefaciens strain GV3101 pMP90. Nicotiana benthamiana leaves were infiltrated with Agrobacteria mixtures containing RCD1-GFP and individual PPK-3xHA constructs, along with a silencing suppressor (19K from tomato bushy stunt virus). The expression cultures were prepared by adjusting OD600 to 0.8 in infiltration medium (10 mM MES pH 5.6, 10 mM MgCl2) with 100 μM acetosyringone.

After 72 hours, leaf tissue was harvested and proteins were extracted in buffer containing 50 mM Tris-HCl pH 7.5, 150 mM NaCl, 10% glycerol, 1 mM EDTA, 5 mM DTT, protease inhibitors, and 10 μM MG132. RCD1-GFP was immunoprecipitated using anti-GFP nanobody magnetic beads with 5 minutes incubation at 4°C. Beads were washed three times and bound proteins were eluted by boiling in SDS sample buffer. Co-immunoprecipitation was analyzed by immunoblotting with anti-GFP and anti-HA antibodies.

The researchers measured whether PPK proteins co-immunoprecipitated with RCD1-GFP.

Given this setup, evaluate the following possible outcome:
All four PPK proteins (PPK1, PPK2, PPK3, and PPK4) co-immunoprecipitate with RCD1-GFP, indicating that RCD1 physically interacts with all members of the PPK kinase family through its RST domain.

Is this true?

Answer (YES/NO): NO